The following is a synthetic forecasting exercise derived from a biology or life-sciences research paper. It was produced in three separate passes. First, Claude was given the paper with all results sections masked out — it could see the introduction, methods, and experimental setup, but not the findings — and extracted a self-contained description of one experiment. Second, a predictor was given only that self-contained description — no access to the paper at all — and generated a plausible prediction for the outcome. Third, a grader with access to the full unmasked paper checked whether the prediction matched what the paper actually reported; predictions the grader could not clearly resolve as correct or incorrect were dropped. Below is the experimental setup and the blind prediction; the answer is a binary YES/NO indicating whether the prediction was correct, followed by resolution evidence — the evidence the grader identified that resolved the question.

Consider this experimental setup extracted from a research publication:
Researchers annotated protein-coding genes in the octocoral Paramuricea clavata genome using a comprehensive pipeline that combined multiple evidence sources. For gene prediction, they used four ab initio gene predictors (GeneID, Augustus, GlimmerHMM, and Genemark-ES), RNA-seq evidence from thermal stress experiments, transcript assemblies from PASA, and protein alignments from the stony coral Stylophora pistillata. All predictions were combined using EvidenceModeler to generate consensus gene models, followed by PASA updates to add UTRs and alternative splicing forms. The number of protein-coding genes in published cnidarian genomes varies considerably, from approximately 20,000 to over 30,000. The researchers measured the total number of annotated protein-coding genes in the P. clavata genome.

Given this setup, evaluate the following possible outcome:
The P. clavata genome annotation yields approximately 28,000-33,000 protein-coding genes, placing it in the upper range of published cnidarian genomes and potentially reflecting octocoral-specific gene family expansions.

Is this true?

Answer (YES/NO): NO